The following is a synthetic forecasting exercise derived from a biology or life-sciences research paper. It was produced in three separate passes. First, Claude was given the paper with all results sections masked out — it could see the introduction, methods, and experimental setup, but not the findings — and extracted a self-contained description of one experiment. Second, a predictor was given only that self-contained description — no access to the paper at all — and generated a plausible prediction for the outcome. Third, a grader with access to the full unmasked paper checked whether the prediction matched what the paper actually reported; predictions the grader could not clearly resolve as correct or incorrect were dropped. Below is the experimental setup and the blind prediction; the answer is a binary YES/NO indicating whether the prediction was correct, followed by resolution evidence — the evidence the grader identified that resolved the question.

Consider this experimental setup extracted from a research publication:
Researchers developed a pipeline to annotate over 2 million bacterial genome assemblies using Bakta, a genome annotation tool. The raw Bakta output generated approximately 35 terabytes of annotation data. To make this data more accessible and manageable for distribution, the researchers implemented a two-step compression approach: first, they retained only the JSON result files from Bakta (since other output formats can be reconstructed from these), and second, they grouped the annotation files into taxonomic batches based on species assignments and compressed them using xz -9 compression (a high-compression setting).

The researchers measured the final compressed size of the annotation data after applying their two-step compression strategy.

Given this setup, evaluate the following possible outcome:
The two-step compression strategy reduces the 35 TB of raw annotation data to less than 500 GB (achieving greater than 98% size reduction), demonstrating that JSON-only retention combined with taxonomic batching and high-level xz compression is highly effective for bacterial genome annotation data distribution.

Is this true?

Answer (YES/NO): NO